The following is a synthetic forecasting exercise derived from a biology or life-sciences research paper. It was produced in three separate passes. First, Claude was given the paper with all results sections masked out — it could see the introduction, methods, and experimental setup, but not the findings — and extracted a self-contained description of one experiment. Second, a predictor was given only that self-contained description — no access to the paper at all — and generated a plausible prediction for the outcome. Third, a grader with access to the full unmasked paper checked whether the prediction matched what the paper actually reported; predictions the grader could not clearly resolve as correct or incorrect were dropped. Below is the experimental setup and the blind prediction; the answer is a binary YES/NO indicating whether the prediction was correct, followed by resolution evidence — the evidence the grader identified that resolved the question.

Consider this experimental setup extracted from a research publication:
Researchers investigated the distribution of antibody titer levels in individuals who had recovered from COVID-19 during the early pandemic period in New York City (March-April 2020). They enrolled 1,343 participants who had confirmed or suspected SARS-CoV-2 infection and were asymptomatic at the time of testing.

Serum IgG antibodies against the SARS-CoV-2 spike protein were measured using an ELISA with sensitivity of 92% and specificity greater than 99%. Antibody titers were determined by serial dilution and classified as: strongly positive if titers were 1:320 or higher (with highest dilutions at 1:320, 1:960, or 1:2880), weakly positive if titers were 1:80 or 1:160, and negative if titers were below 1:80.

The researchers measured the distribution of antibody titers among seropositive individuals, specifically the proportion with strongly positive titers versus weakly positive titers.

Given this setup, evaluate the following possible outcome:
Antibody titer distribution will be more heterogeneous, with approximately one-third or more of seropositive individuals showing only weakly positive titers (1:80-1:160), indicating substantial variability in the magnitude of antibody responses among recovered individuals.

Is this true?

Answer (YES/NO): NO